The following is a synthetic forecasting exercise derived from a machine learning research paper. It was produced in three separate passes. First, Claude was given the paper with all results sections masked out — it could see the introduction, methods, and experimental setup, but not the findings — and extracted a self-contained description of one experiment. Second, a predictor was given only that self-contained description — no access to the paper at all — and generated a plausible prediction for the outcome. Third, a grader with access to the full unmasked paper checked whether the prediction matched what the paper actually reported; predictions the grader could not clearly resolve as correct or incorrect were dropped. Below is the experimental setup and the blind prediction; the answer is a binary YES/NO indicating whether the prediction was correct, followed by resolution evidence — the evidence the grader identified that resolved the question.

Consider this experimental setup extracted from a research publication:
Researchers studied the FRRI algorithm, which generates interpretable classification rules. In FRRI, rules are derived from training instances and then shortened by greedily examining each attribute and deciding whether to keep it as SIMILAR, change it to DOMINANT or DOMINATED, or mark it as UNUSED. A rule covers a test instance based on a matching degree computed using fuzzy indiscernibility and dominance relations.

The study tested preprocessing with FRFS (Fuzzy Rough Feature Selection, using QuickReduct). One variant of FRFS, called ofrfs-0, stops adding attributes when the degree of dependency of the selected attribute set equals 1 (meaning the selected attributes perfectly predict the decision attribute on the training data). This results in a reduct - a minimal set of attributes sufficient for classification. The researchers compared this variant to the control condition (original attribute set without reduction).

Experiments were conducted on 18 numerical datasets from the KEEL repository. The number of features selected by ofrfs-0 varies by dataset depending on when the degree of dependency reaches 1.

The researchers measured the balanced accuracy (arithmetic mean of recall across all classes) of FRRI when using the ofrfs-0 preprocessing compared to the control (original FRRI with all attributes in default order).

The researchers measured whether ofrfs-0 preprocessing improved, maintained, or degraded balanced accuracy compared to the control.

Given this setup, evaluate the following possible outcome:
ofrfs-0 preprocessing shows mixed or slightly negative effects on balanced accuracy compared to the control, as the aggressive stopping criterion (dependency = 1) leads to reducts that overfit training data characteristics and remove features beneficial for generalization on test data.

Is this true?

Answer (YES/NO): NO